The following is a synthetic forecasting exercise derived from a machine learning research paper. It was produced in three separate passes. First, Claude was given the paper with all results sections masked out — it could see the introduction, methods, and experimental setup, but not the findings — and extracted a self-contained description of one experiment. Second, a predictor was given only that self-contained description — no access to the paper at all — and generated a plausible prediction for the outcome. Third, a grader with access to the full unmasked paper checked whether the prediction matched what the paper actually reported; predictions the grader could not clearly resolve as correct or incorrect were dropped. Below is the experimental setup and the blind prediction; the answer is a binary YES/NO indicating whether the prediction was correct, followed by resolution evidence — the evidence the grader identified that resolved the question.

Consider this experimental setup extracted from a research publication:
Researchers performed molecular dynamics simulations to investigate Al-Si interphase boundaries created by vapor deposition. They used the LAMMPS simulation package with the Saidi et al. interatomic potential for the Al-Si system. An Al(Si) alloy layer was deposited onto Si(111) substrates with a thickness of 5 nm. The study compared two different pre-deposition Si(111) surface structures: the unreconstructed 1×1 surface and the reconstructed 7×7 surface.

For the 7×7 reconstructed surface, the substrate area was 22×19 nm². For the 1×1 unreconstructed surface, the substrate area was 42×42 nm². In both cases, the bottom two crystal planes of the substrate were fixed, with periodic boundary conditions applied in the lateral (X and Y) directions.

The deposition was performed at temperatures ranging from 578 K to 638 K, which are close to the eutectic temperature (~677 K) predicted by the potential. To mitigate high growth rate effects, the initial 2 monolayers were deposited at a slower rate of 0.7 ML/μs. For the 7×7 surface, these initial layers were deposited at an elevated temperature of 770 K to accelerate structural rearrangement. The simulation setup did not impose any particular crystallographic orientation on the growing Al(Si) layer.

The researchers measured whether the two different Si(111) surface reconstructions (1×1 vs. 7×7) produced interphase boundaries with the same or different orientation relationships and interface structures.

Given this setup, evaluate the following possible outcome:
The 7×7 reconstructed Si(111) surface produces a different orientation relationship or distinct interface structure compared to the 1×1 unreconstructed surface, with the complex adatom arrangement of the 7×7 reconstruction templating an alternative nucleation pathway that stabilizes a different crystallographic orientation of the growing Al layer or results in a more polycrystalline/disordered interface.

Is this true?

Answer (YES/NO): NO